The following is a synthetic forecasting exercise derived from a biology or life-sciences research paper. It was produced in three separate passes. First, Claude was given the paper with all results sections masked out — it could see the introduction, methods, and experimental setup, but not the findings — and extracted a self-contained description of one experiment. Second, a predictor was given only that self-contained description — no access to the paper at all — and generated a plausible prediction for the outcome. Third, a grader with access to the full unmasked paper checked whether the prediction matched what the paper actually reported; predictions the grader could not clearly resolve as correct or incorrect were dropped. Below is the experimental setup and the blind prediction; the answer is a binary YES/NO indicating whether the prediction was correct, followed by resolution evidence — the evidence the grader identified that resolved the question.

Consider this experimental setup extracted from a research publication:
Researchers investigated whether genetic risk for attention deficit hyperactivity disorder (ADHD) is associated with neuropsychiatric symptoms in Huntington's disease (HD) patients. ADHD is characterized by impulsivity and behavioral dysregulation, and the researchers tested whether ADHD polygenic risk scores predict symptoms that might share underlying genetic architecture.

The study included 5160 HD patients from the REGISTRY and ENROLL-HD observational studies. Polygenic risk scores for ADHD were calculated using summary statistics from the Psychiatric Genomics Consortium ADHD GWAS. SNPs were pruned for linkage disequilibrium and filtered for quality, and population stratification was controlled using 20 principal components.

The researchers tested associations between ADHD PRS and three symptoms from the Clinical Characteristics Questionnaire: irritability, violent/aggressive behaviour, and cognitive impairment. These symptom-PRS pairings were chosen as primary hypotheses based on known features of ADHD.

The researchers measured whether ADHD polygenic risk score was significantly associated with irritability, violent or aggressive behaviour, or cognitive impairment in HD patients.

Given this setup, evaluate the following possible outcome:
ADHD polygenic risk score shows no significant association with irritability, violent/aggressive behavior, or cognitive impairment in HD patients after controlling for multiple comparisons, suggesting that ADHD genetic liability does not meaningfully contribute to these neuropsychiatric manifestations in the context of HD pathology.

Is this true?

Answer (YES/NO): NO